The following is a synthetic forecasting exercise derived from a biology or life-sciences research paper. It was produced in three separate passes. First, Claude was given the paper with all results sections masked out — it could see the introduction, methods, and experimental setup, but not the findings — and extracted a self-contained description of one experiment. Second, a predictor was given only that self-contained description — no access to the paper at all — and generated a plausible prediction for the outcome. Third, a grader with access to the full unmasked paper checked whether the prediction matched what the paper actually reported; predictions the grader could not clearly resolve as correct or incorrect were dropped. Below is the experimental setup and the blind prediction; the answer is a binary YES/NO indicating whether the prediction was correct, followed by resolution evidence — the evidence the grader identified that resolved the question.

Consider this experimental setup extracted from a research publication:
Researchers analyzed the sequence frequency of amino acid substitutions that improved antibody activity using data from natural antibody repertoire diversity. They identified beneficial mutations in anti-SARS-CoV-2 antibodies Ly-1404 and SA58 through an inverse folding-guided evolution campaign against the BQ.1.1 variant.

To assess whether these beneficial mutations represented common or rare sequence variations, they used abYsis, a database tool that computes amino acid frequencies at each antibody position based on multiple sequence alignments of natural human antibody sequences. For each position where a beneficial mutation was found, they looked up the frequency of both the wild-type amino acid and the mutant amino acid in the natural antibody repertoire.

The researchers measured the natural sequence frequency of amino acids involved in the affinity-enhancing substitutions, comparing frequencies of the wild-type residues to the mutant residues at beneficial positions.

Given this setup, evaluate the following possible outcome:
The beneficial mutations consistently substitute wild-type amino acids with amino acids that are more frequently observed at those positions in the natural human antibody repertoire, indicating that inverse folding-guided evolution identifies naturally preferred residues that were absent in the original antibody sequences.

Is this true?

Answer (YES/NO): NO